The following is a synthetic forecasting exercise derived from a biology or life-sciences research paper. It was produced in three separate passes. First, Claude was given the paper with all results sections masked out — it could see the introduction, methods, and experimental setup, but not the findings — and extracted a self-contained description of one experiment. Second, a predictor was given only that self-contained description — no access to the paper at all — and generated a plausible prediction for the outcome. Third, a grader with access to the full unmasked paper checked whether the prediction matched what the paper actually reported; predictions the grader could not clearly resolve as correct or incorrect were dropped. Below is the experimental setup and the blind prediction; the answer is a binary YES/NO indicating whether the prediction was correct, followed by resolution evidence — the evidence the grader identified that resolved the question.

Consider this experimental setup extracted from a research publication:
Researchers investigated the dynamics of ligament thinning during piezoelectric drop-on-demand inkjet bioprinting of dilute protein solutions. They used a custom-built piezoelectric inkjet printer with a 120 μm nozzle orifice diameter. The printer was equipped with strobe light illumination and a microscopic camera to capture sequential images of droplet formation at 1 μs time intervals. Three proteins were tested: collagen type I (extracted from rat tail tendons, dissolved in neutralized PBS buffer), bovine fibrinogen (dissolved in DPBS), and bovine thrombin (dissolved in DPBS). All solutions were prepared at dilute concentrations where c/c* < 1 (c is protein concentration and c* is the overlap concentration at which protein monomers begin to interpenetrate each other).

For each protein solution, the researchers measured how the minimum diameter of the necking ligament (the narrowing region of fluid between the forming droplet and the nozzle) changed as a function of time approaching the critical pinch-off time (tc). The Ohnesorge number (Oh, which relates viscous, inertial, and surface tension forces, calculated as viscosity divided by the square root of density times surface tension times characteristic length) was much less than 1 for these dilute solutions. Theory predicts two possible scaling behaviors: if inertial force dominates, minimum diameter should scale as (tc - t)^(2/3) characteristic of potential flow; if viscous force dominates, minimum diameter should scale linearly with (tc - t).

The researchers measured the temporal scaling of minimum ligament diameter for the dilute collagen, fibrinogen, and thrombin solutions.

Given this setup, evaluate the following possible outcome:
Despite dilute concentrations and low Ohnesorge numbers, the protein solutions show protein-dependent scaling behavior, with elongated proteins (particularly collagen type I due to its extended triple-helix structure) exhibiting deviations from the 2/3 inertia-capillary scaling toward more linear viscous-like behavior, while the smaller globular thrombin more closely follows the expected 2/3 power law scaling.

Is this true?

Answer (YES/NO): NO